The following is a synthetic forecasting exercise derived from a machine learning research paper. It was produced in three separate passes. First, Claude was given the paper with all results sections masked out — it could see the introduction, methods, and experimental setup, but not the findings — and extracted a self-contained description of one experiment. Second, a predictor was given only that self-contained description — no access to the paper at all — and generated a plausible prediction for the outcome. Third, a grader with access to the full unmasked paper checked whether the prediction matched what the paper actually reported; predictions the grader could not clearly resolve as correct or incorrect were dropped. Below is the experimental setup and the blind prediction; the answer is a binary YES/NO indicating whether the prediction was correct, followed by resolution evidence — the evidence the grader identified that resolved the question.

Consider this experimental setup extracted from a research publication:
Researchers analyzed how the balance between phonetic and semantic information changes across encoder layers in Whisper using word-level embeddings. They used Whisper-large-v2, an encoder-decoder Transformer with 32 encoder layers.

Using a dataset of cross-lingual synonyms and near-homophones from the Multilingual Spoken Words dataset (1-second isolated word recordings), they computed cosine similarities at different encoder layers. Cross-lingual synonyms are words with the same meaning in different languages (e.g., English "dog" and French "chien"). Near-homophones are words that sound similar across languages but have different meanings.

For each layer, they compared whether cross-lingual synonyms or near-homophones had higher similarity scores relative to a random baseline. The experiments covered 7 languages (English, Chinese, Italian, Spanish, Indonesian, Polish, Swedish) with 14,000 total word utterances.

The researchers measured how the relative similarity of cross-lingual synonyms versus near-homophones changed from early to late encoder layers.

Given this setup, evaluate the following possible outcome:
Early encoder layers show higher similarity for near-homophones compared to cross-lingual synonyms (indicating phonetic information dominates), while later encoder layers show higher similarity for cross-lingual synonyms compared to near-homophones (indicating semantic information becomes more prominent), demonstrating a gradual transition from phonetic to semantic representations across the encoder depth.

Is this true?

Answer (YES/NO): NO